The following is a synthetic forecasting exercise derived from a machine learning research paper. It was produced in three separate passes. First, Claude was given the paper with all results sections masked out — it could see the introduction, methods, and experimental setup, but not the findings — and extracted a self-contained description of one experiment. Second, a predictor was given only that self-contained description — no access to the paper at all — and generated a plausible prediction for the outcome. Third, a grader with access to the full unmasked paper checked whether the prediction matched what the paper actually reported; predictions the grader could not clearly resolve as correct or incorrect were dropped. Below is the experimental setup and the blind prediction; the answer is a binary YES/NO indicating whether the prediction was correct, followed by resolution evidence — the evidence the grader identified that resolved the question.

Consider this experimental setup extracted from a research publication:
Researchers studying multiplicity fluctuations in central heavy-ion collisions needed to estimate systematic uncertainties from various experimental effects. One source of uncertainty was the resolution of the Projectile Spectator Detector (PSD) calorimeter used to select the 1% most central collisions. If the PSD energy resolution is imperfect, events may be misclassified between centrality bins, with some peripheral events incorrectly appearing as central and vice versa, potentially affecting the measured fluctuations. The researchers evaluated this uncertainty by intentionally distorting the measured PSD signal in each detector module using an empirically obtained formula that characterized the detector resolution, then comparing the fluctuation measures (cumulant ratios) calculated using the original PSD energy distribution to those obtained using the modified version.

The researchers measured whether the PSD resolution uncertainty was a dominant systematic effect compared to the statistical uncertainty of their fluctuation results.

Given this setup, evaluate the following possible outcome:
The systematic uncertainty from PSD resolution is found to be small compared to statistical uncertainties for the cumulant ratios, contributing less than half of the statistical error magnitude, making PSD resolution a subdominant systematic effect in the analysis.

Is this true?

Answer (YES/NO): NO